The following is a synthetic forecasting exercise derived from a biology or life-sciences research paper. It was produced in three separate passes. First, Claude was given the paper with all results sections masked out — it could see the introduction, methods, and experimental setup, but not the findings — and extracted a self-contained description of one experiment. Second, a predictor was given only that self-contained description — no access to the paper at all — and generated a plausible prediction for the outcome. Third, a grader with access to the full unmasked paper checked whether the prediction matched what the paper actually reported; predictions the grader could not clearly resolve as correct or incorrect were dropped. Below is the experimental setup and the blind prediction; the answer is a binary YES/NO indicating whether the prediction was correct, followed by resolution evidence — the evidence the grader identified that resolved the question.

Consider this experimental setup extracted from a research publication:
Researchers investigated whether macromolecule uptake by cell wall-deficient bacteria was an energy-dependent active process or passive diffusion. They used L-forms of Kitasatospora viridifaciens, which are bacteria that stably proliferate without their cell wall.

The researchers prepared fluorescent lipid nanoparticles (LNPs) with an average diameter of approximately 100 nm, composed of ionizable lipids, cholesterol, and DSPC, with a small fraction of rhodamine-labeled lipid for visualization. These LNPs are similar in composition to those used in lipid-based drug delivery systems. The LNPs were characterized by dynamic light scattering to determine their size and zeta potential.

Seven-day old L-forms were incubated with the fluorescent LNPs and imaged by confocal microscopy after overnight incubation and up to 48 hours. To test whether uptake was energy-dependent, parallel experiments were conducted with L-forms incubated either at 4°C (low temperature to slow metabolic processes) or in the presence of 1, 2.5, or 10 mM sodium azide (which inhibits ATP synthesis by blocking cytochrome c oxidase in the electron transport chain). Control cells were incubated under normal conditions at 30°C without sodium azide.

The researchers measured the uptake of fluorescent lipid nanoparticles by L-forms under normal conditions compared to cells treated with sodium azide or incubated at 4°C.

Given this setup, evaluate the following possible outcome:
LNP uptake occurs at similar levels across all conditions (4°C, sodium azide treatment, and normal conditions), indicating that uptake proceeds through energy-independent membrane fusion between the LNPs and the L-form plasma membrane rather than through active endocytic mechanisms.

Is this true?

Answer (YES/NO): NO